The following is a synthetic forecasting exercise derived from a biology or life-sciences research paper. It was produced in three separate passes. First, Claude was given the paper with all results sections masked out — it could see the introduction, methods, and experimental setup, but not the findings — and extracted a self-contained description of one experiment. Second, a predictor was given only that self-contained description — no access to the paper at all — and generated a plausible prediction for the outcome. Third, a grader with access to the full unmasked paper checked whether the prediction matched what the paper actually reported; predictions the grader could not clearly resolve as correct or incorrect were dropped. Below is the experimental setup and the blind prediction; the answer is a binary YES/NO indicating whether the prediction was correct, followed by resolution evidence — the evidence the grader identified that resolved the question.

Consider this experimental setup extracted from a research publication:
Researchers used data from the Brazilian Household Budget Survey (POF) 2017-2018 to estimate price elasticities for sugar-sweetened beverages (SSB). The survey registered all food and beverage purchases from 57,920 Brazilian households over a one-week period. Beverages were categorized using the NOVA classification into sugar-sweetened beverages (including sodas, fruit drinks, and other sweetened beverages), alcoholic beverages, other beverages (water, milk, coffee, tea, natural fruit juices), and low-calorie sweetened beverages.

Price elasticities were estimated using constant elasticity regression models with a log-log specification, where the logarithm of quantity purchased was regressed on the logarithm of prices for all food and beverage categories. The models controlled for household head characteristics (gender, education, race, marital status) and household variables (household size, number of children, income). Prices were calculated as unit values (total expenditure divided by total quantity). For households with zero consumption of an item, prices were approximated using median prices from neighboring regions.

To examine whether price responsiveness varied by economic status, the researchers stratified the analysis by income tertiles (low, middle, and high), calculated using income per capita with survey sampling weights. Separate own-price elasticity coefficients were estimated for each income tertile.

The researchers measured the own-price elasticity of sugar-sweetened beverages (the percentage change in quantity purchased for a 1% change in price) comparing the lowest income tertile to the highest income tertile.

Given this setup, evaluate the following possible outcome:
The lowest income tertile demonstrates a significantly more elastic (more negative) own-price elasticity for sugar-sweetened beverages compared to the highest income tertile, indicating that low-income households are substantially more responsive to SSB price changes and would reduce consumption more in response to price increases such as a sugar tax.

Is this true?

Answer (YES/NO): NO